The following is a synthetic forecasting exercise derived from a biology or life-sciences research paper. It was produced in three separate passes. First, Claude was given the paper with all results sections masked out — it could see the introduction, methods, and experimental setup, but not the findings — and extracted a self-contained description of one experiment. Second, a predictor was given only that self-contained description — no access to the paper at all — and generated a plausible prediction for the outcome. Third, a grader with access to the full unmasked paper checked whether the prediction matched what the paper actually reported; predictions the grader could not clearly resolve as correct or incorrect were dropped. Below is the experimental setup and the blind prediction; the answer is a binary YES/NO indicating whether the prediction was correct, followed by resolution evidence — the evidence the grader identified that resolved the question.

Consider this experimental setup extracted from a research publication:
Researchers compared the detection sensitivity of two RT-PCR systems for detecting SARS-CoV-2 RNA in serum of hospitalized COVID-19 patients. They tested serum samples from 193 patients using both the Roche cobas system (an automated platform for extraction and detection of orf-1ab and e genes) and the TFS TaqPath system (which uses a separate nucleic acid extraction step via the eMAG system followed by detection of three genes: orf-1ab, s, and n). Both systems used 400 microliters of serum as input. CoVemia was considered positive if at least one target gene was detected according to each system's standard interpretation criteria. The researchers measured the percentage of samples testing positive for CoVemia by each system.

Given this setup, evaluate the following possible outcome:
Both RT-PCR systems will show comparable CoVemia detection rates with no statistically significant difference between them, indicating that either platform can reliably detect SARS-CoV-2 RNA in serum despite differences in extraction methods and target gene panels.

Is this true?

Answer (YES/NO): NO